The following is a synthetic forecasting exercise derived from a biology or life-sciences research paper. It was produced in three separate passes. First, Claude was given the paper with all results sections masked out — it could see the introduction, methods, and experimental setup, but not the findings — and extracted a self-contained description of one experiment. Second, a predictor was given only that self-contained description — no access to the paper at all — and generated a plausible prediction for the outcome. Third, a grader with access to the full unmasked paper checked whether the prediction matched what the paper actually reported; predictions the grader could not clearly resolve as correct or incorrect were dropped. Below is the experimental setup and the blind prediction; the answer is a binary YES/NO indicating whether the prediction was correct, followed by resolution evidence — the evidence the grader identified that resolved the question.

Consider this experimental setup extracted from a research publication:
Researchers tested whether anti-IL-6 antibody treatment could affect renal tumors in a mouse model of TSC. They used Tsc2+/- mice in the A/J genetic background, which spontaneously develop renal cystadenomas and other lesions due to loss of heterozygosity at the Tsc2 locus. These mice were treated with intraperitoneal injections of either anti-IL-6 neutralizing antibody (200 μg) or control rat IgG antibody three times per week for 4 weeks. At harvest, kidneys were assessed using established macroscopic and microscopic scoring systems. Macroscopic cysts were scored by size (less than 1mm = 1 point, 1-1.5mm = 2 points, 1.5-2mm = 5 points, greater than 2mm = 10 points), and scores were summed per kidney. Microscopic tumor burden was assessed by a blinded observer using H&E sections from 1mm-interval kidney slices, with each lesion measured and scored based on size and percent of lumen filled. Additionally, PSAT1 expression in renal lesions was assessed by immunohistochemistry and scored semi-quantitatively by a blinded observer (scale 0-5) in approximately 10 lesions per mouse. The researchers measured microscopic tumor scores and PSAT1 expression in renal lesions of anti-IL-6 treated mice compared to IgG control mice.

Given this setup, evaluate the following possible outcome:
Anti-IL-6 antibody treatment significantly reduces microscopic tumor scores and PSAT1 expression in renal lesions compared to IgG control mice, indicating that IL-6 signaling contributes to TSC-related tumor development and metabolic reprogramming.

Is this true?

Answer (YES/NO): NO